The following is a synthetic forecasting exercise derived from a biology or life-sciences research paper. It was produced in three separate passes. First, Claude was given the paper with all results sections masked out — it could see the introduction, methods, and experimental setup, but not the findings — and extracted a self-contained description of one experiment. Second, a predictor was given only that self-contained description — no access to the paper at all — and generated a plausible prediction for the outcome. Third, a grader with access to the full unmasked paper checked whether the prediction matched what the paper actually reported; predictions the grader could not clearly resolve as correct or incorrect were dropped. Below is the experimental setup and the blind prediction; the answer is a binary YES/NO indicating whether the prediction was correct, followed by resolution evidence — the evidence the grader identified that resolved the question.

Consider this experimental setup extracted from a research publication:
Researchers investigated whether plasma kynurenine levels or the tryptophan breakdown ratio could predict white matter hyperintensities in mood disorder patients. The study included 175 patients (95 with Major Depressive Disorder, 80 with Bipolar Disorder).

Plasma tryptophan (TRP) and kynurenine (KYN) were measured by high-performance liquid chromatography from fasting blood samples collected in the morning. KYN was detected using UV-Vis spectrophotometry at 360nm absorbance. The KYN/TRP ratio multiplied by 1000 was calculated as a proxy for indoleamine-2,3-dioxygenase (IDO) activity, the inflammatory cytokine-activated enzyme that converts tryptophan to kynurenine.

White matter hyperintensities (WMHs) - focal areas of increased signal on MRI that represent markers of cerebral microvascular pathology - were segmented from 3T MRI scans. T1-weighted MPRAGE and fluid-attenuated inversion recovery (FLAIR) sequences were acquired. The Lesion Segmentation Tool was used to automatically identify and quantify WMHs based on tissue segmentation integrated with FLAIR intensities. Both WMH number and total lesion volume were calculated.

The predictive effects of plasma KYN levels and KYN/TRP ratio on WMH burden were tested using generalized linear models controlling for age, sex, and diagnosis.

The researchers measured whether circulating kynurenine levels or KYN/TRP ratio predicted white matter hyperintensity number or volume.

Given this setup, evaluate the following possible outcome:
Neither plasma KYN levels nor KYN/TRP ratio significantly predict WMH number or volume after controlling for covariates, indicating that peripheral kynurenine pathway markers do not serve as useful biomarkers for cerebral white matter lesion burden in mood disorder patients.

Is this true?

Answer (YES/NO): YES